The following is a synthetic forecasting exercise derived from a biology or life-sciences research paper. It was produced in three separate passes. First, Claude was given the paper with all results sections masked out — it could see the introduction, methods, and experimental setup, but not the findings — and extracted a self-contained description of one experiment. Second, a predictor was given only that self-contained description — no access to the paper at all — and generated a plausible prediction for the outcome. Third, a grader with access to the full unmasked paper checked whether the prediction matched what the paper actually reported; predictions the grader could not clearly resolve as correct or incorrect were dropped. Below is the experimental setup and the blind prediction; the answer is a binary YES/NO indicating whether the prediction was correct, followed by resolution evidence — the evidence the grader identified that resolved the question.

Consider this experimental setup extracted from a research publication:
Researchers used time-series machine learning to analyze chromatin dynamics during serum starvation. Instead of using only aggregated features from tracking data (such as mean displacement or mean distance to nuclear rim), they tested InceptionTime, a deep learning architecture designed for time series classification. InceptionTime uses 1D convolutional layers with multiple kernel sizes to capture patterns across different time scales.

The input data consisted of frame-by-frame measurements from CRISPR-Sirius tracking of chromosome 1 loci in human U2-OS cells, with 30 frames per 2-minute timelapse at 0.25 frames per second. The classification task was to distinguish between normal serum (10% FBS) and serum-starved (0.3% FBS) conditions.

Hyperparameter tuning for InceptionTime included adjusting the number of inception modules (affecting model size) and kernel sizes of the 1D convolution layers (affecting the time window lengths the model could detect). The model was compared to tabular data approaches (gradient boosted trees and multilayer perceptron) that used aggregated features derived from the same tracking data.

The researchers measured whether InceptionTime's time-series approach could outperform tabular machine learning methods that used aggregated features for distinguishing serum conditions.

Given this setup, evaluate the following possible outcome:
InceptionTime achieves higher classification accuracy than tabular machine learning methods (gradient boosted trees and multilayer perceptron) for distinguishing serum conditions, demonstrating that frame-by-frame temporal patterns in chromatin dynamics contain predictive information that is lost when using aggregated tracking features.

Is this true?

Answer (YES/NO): NO